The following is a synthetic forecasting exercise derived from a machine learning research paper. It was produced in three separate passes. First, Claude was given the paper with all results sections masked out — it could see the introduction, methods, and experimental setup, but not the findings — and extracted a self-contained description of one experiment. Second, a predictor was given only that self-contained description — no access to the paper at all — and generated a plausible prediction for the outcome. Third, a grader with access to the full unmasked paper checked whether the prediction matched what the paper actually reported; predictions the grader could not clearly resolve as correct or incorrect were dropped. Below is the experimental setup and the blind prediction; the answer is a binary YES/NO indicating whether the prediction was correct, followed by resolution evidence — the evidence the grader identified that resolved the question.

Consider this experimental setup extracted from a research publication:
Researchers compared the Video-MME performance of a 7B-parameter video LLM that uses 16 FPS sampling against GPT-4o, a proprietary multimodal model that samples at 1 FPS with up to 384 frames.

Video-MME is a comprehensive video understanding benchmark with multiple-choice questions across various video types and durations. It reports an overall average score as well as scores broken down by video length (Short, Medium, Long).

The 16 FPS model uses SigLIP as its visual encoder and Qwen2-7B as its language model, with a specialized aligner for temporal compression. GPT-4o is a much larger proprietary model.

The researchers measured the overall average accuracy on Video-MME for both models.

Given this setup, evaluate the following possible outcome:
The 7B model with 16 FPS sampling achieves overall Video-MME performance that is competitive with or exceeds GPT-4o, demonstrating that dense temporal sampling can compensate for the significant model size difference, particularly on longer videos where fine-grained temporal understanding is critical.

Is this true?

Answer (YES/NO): NO